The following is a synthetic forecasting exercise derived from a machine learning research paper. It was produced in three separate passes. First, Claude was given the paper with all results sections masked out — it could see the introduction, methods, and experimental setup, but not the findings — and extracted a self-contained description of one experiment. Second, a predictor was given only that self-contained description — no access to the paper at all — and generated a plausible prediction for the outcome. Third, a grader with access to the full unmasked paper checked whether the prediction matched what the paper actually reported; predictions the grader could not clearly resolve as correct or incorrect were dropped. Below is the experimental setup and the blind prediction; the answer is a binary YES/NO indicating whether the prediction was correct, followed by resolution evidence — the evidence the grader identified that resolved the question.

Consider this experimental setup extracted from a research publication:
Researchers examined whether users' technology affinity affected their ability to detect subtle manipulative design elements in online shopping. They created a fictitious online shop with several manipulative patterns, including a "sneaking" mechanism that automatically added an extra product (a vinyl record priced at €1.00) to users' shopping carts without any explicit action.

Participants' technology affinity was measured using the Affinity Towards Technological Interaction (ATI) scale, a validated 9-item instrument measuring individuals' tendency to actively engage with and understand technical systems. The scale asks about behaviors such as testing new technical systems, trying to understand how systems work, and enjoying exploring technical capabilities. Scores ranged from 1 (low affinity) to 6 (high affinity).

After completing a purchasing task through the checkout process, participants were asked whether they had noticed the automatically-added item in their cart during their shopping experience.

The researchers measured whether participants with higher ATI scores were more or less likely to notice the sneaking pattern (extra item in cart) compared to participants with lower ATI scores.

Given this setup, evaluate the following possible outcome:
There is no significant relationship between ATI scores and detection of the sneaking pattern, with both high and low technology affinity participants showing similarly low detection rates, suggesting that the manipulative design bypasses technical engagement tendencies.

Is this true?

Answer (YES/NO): NO